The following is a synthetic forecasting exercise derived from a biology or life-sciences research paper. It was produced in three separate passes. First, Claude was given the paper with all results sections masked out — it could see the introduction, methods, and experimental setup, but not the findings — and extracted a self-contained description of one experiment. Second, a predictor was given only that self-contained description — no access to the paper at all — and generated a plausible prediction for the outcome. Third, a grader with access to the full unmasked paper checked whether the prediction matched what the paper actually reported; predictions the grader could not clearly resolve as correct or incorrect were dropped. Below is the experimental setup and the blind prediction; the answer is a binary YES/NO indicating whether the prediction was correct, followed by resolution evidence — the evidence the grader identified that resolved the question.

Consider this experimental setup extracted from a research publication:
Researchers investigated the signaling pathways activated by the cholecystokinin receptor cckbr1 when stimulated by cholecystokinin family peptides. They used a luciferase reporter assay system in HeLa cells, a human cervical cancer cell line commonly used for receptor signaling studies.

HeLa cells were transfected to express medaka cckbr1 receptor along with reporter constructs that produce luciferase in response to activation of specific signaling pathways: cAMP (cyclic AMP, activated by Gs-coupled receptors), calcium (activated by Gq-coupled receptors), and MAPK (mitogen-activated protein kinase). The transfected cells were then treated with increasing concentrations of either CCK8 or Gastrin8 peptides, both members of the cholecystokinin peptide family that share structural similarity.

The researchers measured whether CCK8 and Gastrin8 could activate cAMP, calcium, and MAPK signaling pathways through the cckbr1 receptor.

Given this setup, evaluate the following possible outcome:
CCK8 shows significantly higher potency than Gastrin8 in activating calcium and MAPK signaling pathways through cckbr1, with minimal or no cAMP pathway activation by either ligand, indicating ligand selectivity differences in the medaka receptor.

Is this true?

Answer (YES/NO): NO